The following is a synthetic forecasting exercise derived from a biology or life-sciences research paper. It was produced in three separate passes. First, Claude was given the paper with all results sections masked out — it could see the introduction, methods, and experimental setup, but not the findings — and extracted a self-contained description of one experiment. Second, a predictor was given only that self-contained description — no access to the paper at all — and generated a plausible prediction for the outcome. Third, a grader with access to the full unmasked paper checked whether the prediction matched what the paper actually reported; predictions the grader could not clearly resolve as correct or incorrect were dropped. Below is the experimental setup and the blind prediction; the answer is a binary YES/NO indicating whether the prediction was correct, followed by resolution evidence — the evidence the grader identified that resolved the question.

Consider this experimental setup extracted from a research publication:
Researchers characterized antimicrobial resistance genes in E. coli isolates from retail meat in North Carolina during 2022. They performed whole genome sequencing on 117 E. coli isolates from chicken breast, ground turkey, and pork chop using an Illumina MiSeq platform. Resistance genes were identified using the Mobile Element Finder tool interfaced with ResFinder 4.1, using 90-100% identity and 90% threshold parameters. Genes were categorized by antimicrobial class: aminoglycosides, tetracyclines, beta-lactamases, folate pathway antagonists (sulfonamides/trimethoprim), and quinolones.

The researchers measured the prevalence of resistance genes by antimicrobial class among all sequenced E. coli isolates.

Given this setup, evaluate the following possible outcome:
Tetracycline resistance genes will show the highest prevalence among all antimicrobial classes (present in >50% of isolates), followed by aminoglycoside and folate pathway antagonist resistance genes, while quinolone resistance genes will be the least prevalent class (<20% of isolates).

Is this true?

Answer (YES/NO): NO